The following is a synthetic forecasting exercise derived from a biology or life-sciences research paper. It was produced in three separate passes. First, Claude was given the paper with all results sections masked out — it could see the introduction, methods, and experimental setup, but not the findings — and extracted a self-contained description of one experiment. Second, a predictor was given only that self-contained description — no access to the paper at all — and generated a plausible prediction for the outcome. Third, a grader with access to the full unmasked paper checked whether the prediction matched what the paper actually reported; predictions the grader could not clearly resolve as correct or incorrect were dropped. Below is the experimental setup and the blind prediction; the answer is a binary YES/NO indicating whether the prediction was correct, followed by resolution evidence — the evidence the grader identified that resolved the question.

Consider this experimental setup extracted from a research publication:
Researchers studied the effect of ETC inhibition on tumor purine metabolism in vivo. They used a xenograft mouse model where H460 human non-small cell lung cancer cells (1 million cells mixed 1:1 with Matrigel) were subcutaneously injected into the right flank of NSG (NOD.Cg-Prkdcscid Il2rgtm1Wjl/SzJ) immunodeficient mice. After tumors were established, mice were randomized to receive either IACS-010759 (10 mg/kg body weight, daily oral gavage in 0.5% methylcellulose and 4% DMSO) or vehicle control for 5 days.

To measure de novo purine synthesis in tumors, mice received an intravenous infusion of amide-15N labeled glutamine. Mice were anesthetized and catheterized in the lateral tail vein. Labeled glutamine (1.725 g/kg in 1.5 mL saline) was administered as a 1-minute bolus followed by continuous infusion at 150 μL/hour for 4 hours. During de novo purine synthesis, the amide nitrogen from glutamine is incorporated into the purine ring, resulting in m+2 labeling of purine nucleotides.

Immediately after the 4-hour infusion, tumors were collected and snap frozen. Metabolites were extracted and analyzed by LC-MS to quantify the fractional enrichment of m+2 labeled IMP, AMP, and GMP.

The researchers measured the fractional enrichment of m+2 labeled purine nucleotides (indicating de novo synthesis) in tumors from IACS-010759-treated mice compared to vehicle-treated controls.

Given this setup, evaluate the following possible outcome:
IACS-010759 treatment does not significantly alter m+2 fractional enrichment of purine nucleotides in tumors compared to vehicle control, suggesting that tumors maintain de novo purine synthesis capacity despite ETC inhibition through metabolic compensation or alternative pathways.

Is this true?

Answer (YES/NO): NO